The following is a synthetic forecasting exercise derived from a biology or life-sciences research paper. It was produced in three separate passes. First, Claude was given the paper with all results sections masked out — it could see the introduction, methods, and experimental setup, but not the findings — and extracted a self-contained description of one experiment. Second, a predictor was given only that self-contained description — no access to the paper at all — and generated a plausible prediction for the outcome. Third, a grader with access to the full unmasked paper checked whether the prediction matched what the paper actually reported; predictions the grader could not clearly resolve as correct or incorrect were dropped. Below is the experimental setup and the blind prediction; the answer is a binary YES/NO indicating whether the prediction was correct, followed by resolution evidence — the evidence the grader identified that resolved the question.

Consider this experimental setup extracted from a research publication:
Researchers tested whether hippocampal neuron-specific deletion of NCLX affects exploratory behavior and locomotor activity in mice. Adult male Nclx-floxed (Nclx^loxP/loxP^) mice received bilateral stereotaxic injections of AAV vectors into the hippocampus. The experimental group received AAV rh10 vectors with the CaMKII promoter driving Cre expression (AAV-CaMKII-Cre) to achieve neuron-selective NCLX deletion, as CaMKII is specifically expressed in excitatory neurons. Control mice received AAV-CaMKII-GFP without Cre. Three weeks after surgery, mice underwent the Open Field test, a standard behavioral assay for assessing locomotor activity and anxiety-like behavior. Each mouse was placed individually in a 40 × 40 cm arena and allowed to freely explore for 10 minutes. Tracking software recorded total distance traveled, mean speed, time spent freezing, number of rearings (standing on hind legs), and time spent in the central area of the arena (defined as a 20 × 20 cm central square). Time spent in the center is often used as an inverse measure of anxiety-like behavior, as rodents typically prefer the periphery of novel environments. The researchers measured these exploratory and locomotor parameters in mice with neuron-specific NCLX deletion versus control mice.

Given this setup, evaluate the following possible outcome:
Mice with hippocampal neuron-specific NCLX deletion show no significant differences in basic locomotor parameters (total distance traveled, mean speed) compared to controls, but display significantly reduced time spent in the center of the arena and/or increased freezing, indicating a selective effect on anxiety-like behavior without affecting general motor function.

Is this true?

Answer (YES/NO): NO